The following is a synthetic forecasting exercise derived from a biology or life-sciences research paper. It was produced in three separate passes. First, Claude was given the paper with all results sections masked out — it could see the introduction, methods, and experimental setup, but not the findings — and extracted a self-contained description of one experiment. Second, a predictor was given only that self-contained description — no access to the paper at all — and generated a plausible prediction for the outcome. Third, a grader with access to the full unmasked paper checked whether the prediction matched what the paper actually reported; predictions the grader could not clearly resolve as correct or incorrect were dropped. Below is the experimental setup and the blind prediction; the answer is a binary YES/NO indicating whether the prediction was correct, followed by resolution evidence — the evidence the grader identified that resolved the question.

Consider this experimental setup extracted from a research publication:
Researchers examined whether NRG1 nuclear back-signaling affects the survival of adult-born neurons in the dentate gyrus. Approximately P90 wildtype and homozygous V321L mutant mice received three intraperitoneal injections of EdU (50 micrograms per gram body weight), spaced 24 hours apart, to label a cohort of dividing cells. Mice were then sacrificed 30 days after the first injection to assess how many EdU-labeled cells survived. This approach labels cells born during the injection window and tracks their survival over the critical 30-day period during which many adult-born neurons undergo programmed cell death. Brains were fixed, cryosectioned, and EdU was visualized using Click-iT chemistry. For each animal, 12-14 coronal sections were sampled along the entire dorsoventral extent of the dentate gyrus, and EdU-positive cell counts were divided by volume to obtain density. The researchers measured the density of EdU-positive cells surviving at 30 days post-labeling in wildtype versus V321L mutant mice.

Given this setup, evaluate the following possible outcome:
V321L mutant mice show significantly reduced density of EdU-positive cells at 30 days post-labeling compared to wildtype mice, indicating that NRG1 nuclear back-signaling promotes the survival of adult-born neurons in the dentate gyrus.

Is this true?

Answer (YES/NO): NO